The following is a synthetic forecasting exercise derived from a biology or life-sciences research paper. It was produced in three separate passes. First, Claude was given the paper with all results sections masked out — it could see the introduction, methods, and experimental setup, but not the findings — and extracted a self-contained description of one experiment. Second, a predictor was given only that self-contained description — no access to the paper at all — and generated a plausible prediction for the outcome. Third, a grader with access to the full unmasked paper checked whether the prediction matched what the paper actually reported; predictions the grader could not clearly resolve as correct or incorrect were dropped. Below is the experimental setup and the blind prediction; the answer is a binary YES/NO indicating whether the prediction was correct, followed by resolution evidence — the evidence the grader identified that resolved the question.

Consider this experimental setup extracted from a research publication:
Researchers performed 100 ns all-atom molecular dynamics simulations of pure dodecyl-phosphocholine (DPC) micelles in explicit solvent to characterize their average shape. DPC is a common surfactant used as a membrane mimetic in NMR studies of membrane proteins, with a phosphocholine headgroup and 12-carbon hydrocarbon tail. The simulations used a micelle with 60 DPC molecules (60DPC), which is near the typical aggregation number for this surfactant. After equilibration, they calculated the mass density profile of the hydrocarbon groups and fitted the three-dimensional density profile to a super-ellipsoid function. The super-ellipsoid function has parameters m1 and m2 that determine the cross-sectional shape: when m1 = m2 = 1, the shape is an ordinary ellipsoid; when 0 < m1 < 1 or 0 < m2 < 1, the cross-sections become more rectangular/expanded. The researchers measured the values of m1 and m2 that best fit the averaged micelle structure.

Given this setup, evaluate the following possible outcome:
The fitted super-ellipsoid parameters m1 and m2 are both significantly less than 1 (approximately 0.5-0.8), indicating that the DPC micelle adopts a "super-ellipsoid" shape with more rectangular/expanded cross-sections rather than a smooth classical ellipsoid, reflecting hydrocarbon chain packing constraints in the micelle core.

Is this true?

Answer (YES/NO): NO